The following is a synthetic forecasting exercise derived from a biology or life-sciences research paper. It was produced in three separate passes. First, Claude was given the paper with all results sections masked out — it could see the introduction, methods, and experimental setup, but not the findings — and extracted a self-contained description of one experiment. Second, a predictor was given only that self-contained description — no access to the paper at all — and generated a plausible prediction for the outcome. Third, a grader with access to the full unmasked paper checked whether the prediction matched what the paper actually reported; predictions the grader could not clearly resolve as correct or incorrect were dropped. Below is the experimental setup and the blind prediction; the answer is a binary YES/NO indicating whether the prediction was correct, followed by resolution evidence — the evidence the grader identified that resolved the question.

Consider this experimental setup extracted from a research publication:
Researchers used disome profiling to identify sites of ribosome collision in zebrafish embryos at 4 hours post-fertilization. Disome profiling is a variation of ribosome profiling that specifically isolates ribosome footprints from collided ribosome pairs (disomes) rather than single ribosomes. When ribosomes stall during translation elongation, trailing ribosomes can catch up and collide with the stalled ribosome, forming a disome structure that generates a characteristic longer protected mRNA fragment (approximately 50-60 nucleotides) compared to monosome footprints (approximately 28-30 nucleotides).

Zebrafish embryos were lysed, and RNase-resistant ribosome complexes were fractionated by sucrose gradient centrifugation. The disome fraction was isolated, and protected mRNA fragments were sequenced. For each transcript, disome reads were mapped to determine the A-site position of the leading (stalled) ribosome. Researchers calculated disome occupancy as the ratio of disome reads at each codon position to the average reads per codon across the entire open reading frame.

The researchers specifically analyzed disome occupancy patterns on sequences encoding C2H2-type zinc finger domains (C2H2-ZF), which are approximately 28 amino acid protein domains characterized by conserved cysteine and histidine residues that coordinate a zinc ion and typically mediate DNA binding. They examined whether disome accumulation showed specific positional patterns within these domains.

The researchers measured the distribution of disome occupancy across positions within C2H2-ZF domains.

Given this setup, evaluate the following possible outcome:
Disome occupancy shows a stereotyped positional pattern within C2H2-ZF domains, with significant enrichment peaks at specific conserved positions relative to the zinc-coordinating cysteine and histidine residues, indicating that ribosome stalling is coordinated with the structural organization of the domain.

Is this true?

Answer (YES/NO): NO